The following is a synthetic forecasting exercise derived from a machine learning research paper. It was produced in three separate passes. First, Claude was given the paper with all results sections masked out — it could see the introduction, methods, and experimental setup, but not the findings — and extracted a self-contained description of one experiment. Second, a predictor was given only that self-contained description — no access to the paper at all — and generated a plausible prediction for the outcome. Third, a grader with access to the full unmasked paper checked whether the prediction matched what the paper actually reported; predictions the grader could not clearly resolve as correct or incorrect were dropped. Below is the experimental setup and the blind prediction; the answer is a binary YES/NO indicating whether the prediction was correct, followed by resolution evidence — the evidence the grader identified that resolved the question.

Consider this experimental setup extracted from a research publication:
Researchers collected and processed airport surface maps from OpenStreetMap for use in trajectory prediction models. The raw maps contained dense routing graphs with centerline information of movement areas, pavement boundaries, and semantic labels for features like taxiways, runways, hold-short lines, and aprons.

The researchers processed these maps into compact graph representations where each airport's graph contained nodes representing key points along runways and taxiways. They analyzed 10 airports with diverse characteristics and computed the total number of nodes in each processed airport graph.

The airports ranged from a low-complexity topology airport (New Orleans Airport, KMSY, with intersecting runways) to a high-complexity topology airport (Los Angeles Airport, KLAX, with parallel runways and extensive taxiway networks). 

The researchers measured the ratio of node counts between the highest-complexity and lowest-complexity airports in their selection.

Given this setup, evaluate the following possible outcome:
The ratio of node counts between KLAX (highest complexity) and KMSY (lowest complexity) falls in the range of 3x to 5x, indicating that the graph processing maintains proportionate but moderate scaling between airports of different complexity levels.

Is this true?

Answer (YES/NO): NO